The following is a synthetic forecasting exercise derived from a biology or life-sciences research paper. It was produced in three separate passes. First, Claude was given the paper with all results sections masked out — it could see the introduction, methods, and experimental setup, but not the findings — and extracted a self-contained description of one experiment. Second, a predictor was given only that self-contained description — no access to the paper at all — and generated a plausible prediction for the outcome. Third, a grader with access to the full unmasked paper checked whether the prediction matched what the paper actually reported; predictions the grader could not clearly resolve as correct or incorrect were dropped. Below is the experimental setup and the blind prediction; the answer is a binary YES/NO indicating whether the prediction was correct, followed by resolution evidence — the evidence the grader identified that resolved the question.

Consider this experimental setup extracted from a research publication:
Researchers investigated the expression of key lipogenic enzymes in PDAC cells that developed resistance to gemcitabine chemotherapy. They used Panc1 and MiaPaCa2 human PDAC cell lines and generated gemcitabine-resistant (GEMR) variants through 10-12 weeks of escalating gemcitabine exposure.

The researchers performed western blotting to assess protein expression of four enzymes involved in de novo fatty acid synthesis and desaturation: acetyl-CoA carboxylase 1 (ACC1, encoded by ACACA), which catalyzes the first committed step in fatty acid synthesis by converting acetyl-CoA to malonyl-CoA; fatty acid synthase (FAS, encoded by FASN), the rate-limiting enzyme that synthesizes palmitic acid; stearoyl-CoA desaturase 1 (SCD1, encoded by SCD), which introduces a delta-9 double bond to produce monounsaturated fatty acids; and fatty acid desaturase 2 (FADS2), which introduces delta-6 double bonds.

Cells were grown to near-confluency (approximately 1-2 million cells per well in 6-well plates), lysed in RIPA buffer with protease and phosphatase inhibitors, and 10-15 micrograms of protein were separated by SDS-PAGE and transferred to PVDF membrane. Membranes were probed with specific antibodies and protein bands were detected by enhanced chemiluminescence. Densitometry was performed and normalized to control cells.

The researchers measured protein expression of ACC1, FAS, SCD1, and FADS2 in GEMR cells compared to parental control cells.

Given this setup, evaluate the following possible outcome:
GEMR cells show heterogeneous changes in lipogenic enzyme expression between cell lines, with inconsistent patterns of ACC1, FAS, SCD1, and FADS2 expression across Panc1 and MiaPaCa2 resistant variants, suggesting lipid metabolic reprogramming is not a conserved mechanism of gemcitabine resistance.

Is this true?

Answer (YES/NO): NO